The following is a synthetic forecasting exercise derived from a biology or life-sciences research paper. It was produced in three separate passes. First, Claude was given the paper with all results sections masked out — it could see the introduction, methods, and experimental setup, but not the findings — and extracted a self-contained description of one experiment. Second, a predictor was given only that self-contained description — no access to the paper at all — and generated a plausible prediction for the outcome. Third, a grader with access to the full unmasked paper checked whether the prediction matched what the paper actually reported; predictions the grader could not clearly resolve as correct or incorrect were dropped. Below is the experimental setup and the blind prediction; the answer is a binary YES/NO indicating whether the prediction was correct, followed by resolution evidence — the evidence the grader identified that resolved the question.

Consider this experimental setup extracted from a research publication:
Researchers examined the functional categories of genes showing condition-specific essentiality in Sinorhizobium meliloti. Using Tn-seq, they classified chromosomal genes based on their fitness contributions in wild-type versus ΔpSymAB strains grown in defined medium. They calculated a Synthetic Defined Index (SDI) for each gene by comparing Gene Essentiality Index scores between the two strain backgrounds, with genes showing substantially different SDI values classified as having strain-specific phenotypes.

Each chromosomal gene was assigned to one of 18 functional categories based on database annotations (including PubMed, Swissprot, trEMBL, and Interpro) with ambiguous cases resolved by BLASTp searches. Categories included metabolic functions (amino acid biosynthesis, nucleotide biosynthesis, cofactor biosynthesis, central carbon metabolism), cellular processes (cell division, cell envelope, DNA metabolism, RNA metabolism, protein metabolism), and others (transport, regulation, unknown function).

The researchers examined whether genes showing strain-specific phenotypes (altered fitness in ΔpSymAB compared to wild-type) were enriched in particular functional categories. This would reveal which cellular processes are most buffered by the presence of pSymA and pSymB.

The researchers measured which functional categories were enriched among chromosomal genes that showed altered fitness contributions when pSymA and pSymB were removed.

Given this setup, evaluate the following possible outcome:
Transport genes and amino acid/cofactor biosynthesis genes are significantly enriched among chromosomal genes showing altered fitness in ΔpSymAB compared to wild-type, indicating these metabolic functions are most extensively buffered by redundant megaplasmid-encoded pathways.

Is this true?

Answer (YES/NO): NO